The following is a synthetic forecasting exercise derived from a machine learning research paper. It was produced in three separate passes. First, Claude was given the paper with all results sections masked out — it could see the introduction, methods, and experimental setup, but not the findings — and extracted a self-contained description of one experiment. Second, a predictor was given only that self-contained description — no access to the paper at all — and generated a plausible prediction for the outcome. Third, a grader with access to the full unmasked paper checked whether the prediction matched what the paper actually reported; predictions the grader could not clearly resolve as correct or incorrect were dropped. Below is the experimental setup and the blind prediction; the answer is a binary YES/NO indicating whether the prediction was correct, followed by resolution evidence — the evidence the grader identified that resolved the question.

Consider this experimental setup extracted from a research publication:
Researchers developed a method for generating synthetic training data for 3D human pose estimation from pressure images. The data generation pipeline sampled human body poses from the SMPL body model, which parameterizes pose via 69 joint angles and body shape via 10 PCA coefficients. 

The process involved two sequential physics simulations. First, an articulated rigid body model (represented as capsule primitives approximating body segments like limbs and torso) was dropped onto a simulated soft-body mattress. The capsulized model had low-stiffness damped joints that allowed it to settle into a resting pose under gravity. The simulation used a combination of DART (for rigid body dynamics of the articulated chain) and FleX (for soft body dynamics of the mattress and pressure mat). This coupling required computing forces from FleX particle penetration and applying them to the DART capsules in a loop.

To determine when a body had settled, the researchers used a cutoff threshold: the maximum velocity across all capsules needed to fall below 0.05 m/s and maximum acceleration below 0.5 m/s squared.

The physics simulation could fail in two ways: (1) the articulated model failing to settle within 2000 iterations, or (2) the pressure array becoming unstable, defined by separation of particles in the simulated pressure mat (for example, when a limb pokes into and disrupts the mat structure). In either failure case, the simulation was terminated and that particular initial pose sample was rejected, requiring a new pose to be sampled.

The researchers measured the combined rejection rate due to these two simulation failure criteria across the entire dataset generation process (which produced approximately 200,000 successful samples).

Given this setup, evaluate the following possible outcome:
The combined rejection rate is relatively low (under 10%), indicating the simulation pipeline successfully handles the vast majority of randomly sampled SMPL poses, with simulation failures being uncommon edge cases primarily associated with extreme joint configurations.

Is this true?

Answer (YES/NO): NO